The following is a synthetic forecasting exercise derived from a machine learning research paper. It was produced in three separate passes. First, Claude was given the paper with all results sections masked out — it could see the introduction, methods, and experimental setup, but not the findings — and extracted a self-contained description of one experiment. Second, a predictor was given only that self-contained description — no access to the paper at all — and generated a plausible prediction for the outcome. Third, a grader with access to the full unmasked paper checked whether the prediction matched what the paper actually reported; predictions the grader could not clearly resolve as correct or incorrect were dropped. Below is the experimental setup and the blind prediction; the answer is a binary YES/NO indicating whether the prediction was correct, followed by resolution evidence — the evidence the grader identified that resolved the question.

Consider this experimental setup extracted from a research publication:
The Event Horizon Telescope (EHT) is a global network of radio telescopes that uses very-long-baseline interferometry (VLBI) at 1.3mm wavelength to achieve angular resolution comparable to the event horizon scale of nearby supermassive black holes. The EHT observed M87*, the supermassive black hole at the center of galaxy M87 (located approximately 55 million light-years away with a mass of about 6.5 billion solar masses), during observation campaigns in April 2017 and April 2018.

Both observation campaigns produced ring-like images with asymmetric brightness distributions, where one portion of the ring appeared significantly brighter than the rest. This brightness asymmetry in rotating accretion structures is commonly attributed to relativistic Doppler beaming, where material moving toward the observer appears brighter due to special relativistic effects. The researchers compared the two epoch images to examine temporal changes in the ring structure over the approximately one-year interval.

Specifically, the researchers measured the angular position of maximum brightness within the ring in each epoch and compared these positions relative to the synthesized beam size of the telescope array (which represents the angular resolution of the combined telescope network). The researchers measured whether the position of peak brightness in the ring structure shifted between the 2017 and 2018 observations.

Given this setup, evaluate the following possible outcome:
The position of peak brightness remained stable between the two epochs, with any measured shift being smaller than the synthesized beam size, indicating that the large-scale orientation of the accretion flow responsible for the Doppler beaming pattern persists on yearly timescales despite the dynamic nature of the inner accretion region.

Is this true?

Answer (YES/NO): YES